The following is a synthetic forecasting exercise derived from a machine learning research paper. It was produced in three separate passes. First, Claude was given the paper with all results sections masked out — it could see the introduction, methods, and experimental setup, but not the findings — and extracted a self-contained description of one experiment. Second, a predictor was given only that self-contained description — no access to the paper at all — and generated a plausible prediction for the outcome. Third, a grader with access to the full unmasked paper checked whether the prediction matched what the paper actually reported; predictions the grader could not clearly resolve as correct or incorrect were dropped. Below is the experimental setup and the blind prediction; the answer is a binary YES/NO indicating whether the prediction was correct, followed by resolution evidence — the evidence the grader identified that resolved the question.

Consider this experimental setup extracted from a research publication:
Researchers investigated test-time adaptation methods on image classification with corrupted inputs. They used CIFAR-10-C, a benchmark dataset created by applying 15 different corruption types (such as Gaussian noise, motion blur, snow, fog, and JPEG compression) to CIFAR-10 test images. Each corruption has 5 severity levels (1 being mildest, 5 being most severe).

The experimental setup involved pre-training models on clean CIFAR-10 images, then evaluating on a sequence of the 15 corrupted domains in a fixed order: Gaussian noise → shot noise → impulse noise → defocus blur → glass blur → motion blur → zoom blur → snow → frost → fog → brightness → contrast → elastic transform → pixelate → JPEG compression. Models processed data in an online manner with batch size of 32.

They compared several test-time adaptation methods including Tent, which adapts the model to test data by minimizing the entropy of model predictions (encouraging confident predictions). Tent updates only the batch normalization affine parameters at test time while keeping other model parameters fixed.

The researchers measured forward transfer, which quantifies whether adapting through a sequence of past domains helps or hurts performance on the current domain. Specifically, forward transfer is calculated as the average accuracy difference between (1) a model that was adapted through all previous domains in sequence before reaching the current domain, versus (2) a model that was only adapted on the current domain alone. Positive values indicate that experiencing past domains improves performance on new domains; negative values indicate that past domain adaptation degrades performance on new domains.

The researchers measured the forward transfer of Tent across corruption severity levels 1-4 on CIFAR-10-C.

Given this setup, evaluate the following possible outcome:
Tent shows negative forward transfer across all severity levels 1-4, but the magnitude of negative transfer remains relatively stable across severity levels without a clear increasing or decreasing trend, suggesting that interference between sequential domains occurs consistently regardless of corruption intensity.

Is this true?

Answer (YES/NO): NO